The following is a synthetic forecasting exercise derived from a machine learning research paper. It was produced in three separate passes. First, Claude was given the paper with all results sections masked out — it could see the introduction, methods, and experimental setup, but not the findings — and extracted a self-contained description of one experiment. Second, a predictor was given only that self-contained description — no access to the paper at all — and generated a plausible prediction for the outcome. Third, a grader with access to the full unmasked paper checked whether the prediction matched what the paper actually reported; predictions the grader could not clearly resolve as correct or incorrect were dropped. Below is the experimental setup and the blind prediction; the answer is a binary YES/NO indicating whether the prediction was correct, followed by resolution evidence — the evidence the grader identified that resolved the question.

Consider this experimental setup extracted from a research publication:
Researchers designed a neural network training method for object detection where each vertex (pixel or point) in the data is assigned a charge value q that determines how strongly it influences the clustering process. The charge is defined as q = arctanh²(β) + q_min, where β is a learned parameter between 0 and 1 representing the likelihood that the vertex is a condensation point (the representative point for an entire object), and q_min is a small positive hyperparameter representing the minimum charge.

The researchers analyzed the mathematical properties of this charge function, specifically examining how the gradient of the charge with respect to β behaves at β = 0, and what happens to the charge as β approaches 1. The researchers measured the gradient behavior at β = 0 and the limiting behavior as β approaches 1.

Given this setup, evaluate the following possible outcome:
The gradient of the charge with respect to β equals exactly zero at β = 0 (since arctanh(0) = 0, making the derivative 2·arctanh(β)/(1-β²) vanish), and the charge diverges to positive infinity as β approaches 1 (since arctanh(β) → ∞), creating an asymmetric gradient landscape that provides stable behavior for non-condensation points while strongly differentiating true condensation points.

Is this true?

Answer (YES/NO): YES